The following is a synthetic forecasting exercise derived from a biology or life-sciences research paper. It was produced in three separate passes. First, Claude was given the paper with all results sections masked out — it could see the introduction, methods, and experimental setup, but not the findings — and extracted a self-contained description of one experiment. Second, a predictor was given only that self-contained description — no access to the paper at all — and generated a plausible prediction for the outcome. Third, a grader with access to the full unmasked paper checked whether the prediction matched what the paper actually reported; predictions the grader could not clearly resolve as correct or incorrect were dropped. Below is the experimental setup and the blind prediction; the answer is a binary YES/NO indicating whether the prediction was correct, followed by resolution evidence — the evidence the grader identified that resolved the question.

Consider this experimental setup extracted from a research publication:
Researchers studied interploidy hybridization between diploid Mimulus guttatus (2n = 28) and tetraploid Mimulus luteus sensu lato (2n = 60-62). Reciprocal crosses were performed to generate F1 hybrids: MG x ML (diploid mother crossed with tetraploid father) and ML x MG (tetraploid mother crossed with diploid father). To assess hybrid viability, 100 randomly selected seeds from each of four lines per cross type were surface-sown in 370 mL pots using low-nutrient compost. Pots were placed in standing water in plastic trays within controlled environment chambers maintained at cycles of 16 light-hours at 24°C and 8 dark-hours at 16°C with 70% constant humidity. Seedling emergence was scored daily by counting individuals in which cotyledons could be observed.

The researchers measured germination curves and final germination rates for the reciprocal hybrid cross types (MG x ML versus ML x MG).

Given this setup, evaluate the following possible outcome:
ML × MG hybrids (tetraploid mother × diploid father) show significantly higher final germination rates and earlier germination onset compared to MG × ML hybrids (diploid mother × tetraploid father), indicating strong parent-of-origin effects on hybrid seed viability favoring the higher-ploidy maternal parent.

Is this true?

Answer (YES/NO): NO